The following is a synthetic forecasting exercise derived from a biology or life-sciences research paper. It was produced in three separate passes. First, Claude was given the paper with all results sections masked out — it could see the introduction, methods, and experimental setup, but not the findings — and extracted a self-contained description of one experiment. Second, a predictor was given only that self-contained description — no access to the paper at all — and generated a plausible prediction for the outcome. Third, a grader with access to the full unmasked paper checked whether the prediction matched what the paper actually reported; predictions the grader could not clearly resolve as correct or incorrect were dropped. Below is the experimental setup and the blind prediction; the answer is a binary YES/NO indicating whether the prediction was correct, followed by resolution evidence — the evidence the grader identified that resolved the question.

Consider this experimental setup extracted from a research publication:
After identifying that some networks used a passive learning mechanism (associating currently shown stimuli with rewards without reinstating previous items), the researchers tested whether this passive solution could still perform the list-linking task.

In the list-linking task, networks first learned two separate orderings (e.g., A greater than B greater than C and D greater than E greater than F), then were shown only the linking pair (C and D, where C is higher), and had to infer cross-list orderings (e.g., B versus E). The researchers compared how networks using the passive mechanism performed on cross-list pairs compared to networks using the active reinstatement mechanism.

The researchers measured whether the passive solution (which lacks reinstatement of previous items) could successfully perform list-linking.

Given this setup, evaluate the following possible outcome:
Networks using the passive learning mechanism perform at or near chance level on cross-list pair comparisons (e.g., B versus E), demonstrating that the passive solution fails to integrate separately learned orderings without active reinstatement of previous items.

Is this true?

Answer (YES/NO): YES